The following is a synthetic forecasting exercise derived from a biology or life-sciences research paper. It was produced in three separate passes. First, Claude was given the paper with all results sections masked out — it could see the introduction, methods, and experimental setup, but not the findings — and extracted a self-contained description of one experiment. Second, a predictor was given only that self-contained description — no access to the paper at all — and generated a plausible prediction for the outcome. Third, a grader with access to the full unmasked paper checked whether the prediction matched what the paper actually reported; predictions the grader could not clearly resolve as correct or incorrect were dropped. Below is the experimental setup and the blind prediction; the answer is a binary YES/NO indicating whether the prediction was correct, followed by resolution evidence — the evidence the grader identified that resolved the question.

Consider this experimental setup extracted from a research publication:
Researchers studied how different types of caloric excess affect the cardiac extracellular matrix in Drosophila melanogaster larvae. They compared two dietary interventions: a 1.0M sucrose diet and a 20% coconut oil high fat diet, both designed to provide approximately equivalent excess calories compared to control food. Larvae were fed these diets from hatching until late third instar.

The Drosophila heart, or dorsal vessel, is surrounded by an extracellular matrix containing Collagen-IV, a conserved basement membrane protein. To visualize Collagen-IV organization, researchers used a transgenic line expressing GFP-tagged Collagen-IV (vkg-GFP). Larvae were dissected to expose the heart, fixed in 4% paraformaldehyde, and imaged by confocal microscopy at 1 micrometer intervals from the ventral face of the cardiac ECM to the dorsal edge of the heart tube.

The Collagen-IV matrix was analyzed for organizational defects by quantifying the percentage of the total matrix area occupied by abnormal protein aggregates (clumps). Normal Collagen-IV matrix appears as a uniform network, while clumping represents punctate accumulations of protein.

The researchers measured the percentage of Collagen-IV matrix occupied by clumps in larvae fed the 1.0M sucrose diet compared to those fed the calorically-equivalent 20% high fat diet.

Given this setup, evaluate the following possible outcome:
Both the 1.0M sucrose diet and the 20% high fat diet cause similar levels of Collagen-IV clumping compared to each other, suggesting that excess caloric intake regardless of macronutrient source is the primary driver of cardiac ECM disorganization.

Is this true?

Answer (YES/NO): NO